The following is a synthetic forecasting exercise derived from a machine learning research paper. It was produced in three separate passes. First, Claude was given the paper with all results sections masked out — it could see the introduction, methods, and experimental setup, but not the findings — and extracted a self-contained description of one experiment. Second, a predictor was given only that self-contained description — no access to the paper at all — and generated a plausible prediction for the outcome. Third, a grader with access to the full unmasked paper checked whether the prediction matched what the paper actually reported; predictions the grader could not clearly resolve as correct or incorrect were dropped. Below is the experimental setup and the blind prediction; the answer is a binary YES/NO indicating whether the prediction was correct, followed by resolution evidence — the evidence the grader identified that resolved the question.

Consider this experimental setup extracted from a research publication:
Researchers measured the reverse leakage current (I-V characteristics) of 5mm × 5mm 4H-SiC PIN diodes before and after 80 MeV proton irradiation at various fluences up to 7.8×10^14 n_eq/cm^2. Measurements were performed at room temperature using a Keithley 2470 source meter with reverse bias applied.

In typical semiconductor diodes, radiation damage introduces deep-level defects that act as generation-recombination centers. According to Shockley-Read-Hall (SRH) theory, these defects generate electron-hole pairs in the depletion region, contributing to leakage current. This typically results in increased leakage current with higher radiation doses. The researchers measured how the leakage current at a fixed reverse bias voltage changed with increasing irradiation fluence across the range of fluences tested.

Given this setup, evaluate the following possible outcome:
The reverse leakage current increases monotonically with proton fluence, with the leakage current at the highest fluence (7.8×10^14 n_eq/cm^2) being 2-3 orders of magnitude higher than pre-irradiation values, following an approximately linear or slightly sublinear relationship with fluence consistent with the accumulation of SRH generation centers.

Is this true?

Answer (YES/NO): NO